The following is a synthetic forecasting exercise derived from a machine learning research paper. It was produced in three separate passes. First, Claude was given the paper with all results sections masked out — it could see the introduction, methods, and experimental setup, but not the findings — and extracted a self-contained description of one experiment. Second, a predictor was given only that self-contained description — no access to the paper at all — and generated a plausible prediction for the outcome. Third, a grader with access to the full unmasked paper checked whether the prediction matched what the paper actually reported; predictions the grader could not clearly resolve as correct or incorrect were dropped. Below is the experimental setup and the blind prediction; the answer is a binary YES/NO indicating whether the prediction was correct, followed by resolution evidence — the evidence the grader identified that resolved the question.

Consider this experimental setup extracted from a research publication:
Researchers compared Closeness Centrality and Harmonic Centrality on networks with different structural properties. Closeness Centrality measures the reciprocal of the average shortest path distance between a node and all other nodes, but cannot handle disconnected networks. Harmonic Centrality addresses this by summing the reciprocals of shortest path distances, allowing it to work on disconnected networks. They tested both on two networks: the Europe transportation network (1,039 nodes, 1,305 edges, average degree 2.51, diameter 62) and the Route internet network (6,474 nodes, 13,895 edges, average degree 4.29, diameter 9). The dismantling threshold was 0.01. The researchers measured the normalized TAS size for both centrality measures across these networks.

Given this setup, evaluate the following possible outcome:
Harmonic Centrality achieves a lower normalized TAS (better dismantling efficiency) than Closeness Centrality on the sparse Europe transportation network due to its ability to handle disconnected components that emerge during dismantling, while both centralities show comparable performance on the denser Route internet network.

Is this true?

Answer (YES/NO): NO